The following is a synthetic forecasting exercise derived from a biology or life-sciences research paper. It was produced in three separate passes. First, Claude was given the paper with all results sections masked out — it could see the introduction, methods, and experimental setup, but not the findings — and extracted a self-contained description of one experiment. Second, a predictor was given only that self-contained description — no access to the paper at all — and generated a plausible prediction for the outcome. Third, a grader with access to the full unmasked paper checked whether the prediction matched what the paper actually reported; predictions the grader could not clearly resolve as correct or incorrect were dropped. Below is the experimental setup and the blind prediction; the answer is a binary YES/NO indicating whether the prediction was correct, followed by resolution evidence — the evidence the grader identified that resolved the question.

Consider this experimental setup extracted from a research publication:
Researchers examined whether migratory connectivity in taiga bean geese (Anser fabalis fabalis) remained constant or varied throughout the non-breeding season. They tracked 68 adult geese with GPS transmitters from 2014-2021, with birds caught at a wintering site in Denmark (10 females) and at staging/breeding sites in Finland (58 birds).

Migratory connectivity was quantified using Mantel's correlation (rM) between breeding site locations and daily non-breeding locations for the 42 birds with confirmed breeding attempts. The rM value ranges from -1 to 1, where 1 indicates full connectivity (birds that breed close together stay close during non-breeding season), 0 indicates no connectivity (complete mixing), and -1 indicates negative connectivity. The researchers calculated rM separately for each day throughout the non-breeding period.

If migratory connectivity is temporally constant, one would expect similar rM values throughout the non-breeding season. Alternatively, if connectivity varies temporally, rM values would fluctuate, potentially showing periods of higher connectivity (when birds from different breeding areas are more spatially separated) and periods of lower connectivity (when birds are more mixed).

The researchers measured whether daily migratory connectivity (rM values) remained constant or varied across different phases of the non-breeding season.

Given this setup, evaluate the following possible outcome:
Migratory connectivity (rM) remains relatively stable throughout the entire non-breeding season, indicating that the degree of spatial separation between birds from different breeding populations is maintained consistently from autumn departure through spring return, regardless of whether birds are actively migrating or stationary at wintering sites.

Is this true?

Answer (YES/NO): NO